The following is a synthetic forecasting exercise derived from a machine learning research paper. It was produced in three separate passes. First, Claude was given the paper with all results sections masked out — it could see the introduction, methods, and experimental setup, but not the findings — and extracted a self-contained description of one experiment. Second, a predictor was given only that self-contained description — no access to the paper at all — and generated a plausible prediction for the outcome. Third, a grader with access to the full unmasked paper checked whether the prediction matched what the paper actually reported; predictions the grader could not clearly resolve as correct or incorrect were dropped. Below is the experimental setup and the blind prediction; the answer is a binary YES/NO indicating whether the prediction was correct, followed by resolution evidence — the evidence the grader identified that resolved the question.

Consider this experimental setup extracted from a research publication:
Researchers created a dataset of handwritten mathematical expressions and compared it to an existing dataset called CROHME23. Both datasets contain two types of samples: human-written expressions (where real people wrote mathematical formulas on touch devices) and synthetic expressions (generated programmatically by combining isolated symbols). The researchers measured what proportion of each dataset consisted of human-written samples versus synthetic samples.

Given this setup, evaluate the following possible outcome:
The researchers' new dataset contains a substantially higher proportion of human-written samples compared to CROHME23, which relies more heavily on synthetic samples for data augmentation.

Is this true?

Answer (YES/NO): YES